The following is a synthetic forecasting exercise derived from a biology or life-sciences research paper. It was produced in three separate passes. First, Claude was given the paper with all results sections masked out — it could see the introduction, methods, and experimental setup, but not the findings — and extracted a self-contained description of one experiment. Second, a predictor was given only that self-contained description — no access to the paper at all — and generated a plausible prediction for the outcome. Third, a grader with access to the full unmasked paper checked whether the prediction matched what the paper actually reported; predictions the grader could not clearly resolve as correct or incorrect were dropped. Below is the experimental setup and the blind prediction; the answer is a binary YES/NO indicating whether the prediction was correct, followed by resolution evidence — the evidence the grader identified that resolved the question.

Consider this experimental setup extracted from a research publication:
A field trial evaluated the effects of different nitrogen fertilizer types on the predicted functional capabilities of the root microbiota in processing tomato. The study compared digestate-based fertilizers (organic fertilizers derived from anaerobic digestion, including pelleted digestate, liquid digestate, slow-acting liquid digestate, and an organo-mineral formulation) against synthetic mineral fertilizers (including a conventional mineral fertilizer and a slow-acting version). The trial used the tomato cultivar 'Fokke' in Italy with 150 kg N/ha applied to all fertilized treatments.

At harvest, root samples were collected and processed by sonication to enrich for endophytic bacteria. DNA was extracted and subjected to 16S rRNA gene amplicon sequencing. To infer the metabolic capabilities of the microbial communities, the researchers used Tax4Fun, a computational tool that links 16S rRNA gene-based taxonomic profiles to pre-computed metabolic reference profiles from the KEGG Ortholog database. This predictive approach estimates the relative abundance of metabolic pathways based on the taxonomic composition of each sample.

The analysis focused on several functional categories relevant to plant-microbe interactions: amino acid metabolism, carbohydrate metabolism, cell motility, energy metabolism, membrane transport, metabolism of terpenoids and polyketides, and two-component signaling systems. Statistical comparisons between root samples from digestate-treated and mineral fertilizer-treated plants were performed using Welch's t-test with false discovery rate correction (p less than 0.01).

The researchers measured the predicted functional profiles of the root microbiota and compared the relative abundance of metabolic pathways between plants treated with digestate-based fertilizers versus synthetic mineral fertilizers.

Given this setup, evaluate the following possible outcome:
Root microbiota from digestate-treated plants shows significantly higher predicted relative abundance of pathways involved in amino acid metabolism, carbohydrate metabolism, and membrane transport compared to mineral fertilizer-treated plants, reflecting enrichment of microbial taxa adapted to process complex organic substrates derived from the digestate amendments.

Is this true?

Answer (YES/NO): NO